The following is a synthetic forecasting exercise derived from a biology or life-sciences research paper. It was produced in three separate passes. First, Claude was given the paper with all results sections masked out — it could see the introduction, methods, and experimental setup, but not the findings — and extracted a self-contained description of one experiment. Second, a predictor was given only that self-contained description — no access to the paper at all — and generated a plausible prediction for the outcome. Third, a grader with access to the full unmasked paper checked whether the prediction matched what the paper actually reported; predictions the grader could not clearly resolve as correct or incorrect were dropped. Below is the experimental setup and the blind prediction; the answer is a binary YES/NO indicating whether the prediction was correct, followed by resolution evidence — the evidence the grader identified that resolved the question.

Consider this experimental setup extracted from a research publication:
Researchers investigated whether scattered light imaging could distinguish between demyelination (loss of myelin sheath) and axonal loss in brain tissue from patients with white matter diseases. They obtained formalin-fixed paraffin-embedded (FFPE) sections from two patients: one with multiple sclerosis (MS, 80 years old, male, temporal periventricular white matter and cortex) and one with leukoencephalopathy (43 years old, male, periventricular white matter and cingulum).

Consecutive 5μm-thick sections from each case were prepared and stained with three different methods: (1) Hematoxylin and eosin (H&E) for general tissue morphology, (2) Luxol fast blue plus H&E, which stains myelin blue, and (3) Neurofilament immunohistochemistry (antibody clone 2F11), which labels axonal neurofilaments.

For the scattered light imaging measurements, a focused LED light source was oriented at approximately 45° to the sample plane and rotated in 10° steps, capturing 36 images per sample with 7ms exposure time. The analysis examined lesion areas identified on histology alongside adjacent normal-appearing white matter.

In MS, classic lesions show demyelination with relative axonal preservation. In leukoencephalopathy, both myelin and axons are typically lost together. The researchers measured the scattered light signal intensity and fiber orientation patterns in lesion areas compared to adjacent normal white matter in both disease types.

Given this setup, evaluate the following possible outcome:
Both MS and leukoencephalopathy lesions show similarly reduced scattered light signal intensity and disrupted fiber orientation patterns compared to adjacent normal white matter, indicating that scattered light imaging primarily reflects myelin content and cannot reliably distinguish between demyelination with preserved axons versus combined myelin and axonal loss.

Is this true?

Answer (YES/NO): NO